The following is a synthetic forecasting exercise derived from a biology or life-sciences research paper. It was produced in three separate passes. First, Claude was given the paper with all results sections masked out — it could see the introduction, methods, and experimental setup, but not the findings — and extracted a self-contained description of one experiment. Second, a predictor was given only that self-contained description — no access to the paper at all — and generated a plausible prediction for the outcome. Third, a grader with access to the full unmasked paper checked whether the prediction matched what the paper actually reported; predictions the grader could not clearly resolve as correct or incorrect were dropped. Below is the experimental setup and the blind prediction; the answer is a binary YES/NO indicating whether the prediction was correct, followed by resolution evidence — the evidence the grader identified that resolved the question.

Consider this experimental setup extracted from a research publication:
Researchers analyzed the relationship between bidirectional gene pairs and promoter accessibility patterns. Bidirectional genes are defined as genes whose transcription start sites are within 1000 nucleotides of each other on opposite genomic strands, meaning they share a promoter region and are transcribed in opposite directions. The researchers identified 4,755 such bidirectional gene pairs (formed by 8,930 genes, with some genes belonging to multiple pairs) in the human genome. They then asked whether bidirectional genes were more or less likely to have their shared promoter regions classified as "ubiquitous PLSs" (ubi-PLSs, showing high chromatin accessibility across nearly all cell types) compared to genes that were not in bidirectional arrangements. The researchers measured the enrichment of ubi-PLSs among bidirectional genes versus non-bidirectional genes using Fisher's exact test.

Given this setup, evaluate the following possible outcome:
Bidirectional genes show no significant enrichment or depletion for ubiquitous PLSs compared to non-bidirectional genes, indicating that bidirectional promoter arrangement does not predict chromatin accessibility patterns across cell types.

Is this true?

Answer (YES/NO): NO